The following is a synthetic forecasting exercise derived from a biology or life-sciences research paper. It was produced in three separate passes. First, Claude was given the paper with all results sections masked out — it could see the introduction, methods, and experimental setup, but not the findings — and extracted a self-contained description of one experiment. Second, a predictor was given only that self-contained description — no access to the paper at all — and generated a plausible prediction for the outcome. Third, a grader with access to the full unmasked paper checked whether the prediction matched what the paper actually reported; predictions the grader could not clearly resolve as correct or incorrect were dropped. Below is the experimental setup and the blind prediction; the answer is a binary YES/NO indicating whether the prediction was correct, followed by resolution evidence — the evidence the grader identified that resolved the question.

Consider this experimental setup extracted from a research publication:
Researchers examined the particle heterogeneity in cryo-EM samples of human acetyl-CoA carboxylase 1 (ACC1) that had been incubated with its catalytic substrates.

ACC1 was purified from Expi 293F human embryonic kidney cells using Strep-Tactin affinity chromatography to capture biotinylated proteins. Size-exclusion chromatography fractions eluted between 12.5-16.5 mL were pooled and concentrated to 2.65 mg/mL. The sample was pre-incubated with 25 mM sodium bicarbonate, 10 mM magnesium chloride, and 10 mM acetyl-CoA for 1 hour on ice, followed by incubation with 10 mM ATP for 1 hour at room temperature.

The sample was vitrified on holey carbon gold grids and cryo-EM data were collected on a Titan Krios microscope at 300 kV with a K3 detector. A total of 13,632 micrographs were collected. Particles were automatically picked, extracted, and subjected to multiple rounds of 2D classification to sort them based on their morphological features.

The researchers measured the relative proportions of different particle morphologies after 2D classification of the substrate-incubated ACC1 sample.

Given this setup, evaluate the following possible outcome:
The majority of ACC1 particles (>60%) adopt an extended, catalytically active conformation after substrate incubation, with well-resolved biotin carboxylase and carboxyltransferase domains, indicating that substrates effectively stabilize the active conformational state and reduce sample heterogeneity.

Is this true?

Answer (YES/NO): NO